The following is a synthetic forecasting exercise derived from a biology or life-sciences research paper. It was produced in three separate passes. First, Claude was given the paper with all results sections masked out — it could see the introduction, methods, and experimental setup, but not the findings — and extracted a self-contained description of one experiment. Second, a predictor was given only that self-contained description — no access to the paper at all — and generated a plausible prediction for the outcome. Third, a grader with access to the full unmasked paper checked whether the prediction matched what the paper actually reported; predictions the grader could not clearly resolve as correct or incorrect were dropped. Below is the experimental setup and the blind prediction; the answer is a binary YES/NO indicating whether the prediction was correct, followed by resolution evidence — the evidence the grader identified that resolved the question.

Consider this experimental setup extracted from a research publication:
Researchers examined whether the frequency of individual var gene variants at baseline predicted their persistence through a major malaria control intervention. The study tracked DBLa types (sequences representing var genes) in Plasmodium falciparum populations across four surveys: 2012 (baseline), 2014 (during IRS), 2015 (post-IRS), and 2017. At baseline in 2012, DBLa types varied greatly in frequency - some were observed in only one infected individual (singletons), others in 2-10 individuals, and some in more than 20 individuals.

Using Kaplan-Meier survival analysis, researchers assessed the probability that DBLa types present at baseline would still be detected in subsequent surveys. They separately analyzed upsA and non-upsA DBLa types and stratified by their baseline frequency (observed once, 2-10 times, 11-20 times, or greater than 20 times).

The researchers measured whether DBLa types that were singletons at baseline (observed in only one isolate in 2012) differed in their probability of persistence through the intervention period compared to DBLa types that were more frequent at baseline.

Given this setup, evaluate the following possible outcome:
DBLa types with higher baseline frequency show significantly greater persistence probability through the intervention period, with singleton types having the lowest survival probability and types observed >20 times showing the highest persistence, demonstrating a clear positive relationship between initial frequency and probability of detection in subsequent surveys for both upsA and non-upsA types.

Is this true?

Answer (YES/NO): YES